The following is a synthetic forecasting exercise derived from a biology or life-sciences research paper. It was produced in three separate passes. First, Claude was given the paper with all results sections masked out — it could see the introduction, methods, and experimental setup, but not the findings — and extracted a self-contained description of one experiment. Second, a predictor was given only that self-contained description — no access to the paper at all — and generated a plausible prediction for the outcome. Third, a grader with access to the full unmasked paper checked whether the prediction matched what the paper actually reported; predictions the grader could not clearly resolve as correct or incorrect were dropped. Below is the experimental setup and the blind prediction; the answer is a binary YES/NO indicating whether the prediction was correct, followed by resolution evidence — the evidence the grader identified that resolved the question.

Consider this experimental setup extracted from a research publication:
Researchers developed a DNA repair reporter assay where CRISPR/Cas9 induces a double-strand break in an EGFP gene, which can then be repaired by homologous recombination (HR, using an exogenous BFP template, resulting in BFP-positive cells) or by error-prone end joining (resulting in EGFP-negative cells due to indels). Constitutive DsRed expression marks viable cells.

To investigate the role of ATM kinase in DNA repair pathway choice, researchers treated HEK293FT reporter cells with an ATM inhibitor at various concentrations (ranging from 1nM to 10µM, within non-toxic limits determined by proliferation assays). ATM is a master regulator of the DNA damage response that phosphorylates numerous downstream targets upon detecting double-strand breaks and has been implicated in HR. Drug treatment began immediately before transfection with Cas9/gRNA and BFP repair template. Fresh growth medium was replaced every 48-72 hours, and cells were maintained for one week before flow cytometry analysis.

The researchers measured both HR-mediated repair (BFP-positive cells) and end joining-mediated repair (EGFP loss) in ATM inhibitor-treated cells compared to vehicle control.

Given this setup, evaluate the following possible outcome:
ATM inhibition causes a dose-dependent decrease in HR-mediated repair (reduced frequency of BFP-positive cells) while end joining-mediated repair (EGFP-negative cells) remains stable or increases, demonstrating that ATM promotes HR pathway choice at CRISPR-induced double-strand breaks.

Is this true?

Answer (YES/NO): YES